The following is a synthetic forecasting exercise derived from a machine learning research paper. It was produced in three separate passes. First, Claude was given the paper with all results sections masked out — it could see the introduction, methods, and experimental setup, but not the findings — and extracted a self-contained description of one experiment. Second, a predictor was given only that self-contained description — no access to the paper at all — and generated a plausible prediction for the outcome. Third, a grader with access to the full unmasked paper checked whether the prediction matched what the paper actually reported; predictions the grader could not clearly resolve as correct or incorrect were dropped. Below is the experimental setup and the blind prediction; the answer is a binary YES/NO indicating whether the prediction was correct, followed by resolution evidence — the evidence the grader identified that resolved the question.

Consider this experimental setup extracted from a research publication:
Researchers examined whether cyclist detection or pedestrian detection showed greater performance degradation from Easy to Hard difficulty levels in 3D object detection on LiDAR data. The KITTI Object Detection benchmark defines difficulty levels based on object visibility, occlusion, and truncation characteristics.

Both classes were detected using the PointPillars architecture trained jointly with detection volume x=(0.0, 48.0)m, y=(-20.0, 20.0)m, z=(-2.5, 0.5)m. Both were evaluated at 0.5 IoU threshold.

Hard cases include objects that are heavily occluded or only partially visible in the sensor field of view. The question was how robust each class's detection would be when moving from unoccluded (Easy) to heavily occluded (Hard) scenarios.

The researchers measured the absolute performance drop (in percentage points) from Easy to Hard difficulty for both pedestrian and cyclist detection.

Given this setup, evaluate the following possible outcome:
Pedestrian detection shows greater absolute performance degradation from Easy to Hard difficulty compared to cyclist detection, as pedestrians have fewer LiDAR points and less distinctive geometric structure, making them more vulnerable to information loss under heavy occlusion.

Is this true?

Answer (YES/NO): NO